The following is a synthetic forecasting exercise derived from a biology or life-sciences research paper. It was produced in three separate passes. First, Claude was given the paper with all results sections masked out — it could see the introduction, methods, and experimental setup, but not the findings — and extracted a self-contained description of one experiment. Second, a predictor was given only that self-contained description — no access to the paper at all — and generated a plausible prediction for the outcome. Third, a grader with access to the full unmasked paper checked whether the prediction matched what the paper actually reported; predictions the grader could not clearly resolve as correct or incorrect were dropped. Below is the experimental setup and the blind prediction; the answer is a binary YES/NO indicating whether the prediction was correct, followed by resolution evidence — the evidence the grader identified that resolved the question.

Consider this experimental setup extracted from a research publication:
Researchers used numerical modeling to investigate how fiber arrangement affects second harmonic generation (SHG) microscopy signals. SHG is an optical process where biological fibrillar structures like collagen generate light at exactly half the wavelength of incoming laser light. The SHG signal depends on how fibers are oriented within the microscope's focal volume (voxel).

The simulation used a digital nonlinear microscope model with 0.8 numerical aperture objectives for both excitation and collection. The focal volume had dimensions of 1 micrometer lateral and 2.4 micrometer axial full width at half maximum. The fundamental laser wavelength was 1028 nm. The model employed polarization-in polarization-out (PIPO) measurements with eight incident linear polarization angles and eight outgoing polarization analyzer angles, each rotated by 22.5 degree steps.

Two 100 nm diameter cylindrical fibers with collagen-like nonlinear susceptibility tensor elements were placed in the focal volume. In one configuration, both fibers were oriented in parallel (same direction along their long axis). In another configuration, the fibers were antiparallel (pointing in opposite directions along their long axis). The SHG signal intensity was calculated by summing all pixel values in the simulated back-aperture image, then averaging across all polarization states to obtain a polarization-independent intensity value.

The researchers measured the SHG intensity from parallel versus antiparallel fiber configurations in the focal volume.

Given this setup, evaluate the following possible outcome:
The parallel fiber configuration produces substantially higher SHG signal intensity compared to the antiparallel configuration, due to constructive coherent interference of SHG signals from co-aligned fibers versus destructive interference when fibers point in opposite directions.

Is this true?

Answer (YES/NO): YES